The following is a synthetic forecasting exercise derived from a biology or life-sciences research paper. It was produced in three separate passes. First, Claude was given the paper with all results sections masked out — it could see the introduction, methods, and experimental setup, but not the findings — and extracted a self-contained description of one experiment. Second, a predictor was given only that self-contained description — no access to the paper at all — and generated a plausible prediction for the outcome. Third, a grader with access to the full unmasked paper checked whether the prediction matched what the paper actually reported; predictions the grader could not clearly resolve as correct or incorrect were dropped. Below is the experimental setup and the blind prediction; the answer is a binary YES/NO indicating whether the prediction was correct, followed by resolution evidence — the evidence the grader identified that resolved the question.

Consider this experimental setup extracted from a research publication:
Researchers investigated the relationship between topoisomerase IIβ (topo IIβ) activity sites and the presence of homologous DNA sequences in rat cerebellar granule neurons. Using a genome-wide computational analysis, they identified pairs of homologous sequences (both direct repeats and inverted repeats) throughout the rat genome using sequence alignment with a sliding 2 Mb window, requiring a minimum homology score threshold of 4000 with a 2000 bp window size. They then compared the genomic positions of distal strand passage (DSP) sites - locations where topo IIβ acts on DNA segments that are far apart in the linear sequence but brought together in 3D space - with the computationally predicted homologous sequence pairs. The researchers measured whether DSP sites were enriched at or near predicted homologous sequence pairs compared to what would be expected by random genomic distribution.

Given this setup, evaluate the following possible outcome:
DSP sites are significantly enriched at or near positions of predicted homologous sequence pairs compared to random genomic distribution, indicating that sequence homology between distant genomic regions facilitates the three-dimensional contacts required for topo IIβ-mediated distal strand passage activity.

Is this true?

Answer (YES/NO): YES